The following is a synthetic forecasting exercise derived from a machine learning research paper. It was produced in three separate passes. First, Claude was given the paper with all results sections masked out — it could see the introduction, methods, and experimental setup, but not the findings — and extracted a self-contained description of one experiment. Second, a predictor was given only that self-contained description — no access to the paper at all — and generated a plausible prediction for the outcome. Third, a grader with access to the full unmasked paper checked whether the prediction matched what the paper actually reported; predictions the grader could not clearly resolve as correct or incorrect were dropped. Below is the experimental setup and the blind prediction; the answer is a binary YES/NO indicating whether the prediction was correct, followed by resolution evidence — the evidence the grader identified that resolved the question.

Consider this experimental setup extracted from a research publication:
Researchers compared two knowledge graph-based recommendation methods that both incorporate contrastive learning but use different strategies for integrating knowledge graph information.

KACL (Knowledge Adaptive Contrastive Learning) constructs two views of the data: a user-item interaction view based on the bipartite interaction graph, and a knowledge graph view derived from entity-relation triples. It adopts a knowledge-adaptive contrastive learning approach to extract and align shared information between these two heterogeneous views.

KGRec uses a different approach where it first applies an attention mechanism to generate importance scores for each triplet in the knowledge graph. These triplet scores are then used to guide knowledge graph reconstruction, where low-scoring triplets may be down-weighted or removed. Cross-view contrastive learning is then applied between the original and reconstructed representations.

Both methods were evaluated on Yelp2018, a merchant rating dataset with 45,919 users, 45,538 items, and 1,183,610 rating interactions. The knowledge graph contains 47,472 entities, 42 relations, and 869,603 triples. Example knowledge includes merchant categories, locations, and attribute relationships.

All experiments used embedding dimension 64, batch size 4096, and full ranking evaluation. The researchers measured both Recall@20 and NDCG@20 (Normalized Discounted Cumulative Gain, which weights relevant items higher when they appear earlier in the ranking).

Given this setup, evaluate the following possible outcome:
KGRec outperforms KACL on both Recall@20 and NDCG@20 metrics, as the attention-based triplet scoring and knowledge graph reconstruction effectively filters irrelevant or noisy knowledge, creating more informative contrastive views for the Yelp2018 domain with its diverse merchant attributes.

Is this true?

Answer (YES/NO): NO